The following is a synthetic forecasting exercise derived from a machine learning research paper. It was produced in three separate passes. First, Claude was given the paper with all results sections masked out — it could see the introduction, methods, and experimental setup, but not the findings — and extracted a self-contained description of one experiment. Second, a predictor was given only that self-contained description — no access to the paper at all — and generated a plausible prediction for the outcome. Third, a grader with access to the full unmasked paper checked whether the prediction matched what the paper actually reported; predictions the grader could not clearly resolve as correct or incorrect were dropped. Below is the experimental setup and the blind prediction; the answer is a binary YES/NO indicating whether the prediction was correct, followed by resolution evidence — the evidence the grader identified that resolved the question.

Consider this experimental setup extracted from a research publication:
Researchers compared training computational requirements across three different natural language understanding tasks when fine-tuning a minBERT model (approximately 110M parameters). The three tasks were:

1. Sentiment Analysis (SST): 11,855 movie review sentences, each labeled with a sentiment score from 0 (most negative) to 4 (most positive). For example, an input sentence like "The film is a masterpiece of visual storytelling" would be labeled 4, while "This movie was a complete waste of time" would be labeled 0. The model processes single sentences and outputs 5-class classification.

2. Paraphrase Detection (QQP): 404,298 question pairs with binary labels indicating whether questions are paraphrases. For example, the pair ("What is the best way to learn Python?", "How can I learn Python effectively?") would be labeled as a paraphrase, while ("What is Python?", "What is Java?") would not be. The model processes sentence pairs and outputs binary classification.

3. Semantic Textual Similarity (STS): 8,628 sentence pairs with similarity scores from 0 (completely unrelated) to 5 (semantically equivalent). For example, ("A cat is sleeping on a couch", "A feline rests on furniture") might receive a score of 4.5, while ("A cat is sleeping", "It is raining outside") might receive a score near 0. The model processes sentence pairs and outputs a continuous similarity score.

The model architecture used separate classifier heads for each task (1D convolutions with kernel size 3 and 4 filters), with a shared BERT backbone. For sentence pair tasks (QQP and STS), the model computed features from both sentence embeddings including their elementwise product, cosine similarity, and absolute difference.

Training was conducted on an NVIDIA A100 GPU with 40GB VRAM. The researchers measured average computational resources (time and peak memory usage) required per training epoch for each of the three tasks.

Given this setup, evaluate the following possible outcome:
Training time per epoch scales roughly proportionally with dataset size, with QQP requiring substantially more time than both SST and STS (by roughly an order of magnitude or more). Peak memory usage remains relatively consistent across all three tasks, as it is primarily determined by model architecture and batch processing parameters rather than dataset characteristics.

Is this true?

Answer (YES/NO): NO